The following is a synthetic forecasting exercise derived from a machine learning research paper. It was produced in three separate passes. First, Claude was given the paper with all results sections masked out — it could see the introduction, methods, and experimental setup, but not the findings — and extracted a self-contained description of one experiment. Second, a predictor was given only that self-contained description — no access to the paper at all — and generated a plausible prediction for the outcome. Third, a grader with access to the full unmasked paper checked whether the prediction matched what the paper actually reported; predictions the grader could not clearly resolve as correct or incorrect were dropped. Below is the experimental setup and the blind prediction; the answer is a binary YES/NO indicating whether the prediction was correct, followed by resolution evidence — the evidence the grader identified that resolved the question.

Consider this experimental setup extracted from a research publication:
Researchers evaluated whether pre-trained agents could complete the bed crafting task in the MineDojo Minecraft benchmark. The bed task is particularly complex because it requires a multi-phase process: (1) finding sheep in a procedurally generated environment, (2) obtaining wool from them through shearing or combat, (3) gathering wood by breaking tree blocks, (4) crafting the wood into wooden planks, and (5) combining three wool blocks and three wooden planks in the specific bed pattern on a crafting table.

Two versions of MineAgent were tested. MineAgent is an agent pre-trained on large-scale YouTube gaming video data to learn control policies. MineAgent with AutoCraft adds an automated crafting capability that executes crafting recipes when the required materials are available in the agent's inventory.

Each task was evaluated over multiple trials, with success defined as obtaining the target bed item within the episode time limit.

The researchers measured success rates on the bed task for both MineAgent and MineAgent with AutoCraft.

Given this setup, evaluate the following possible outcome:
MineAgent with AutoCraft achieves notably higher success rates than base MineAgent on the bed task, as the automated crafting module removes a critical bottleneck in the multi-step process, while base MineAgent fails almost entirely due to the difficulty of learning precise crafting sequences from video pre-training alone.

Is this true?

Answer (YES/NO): NO